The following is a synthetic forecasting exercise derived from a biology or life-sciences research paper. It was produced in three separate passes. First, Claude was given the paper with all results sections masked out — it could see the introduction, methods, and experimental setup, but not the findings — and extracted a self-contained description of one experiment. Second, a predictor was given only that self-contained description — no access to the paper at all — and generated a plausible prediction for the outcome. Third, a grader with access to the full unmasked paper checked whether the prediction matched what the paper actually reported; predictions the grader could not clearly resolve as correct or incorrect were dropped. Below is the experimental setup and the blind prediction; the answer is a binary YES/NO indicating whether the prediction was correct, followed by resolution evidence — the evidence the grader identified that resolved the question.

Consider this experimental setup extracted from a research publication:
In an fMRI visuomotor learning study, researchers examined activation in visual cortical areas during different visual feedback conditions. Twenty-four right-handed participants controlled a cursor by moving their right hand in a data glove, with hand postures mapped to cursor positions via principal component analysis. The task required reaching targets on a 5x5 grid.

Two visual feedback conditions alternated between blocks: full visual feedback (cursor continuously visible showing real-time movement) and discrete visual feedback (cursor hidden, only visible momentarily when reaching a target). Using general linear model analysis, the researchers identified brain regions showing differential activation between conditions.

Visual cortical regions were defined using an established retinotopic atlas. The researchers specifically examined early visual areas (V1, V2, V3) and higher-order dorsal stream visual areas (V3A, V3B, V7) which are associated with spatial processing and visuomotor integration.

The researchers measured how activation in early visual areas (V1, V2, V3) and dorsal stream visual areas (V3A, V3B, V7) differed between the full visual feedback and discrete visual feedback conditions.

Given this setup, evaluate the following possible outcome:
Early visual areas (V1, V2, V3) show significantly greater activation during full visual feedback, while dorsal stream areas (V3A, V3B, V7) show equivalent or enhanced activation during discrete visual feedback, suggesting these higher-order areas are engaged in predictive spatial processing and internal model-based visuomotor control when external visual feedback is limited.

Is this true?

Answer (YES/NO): NO